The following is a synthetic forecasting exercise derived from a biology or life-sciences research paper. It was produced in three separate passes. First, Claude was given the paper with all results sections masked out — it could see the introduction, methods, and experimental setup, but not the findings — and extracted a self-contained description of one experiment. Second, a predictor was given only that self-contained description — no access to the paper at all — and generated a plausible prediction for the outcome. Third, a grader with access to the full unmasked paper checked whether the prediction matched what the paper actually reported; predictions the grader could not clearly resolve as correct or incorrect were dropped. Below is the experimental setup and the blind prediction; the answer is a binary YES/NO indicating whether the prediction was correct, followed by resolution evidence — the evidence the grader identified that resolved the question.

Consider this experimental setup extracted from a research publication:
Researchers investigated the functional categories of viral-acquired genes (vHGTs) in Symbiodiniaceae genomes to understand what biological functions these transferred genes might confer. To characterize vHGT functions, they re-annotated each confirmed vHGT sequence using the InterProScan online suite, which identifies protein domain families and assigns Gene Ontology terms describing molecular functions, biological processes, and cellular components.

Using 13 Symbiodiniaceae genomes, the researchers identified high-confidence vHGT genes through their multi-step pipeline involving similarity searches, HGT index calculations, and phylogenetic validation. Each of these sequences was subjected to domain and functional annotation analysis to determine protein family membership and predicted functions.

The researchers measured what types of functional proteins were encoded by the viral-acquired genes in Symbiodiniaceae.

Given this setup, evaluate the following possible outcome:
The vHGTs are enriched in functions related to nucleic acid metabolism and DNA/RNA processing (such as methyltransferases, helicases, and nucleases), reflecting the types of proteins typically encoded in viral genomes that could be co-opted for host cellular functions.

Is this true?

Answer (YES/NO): NO